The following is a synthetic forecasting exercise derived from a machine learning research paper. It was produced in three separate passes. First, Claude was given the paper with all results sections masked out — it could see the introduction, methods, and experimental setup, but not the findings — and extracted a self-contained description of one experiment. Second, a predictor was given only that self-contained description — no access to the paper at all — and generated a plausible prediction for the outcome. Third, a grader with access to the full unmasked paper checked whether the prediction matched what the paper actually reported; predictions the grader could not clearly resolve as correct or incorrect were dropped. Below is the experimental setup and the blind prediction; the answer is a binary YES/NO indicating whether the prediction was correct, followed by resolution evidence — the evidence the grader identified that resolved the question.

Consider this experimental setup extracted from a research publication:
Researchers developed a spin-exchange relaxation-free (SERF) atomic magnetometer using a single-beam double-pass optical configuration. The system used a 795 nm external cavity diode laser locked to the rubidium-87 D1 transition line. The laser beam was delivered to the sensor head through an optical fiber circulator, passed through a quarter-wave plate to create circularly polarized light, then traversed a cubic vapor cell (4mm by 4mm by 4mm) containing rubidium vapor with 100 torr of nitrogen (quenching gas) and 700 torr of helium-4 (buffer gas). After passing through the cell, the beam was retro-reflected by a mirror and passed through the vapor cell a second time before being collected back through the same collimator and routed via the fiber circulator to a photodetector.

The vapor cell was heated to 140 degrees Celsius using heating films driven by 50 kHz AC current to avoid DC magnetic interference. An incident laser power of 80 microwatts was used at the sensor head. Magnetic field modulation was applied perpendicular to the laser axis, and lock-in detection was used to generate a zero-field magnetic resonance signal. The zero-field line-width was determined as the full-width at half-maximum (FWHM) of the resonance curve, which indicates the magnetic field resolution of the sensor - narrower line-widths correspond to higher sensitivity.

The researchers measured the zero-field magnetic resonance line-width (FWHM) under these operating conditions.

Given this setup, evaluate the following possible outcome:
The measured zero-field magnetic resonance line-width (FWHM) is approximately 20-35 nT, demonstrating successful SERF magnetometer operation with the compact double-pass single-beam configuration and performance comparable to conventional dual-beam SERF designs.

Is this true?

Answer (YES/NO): YES